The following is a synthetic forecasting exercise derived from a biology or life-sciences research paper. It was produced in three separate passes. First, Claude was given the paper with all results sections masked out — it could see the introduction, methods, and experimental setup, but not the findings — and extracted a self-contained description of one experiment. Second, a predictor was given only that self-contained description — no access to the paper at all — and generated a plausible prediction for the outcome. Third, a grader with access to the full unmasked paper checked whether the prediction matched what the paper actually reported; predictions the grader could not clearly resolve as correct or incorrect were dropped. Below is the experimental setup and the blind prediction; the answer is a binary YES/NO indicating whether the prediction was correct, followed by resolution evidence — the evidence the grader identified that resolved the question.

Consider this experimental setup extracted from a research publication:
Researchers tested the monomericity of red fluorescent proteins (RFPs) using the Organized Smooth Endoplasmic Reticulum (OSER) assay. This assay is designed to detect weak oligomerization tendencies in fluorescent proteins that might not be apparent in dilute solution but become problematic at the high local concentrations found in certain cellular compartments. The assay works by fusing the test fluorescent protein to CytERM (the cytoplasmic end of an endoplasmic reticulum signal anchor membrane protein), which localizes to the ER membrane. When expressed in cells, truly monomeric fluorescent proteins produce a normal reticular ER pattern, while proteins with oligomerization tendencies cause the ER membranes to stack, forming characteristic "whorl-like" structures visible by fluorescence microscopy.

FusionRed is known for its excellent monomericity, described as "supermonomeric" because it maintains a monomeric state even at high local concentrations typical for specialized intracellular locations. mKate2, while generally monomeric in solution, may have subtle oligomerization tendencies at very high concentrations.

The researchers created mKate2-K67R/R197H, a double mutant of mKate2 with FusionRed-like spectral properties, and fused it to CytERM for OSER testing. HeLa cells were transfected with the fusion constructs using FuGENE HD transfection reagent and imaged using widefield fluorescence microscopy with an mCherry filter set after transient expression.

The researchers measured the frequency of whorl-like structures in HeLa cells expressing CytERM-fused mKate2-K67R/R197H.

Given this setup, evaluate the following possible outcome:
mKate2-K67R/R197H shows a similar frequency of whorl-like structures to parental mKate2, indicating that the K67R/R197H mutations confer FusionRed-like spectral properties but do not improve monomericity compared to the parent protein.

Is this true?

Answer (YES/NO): NO